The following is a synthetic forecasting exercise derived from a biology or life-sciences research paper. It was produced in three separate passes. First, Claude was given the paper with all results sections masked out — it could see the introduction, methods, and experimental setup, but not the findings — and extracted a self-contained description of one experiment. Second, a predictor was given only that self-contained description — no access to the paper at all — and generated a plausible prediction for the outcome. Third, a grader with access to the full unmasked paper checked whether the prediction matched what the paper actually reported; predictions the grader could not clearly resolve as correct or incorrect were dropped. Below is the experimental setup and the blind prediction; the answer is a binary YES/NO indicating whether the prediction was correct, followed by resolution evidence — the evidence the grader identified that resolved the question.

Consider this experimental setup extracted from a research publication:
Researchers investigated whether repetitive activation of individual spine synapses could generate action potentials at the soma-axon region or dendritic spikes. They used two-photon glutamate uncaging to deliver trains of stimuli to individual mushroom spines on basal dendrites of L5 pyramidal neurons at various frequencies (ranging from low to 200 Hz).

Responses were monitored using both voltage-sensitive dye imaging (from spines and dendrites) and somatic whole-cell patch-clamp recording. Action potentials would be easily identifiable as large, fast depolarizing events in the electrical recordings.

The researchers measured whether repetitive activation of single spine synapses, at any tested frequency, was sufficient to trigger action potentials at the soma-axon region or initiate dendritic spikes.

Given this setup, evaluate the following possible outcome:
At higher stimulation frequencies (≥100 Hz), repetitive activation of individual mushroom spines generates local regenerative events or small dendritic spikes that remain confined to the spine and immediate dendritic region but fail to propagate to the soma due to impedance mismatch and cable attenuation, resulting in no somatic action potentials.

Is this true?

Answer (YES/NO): NO